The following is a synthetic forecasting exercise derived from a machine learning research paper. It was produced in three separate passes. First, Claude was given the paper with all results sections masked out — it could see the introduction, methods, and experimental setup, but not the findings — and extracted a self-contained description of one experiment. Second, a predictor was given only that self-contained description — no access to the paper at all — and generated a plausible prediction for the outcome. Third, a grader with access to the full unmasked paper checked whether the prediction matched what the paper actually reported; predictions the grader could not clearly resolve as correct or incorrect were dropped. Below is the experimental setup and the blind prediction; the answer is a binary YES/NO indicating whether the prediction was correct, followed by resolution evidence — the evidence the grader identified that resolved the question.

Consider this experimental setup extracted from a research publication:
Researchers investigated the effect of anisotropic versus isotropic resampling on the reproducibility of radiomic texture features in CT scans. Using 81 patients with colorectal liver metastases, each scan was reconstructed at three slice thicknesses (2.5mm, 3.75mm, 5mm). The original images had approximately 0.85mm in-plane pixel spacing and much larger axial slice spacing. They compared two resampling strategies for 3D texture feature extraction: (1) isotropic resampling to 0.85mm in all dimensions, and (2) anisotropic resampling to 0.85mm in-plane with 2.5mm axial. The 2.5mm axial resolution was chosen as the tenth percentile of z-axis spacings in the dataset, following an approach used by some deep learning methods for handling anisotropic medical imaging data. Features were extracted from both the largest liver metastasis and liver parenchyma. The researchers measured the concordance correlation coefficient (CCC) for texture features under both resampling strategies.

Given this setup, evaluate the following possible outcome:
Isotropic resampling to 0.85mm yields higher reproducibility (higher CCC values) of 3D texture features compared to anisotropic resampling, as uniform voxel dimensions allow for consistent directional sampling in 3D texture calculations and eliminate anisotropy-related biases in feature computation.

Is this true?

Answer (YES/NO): NO